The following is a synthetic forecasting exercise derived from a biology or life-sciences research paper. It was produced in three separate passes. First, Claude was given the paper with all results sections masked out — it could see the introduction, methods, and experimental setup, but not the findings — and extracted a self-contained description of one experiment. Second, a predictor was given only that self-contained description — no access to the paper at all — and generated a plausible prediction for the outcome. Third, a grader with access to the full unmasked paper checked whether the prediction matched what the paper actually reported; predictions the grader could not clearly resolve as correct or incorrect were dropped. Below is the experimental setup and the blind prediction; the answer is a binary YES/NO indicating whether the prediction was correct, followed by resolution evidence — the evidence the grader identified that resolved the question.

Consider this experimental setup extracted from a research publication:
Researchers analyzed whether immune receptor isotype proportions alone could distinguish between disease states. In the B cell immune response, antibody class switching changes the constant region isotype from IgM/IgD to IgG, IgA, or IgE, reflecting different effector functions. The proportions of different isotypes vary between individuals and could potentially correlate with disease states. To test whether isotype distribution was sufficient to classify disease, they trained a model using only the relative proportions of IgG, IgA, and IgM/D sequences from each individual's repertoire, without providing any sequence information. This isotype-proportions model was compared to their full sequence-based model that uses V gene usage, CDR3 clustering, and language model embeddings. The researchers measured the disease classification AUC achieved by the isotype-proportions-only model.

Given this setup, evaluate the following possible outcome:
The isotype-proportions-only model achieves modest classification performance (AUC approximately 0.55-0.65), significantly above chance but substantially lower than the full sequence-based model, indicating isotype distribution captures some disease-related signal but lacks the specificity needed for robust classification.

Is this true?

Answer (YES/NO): NO